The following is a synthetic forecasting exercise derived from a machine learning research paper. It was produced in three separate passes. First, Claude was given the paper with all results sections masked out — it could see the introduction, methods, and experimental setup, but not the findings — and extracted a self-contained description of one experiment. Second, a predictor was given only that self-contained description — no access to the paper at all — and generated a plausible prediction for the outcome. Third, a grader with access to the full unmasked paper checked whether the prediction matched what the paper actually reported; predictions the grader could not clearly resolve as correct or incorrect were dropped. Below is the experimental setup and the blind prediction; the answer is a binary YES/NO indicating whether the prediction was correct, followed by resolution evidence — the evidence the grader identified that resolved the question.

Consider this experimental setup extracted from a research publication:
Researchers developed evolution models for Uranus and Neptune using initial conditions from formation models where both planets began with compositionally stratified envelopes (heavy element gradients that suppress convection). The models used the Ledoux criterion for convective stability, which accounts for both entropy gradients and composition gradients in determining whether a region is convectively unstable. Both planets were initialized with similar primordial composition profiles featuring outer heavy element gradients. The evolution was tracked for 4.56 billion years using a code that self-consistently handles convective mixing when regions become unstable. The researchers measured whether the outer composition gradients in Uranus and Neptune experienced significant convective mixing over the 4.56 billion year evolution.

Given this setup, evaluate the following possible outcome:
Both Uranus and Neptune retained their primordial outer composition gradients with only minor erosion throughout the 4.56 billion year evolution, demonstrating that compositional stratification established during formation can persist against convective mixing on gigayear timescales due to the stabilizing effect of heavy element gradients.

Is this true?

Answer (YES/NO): NO